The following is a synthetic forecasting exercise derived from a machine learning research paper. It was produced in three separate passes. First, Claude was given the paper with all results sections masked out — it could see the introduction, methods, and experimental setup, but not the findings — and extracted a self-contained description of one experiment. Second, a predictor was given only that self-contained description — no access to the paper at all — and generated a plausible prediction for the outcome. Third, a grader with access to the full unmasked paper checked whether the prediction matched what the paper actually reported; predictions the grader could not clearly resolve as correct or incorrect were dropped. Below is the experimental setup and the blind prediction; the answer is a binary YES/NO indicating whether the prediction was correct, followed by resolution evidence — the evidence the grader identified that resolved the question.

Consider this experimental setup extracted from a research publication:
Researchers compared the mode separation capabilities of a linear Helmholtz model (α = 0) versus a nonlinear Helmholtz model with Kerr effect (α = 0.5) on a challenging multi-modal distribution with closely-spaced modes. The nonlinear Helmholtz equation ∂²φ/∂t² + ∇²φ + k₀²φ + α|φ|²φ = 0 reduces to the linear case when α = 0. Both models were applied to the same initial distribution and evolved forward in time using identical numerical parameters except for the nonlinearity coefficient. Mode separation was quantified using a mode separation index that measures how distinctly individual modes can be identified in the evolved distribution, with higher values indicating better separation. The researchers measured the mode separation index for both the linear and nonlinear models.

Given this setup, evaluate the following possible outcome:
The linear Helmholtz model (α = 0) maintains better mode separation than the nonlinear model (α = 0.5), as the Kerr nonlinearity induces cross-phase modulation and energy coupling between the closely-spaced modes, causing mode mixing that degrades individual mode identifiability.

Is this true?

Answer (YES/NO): NO